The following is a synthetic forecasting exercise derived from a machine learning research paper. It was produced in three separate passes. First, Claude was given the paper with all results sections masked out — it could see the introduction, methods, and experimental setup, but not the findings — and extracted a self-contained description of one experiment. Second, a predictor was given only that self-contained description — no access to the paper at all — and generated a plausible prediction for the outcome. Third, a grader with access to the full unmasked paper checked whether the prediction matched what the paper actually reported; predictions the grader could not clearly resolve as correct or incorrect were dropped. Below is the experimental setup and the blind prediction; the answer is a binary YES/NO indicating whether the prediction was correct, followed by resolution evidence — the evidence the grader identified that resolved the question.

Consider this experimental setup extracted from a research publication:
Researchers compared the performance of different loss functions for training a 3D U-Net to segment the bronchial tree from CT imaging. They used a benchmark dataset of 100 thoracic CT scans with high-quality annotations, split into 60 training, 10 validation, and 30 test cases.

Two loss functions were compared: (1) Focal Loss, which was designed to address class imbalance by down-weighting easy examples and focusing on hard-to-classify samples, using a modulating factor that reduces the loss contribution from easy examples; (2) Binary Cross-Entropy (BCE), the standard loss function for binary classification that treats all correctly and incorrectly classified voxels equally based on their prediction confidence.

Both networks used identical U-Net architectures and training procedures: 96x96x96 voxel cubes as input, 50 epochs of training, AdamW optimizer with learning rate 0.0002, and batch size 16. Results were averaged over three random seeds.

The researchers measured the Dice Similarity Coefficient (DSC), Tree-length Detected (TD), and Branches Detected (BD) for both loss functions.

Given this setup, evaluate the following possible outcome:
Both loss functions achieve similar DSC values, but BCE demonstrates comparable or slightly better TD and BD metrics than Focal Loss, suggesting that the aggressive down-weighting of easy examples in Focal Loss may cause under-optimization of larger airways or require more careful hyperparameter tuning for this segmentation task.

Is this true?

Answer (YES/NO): NO